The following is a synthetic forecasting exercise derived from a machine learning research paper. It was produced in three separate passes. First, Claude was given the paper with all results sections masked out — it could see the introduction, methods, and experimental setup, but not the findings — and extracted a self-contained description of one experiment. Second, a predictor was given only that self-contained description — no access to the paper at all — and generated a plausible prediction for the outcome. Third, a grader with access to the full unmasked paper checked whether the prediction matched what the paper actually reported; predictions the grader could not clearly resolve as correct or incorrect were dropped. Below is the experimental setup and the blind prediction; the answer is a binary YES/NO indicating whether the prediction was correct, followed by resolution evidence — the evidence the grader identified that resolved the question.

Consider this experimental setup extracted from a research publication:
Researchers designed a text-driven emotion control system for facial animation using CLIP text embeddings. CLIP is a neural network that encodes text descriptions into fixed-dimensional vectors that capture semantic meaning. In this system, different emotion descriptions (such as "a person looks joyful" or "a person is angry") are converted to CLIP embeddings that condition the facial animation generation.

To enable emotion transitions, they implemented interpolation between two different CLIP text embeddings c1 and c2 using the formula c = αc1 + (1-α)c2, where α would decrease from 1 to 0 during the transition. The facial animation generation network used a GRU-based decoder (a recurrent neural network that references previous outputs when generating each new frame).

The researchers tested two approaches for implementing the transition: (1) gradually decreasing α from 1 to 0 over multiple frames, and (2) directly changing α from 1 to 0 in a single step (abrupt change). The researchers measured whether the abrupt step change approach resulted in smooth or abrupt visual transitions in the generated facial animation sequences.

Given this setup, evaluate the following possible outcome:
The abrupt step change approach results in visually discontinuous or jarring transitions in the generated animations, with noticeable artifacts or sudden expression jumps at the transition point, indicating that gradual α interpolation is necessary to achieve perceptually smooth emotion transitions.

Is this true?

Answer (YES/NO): NO